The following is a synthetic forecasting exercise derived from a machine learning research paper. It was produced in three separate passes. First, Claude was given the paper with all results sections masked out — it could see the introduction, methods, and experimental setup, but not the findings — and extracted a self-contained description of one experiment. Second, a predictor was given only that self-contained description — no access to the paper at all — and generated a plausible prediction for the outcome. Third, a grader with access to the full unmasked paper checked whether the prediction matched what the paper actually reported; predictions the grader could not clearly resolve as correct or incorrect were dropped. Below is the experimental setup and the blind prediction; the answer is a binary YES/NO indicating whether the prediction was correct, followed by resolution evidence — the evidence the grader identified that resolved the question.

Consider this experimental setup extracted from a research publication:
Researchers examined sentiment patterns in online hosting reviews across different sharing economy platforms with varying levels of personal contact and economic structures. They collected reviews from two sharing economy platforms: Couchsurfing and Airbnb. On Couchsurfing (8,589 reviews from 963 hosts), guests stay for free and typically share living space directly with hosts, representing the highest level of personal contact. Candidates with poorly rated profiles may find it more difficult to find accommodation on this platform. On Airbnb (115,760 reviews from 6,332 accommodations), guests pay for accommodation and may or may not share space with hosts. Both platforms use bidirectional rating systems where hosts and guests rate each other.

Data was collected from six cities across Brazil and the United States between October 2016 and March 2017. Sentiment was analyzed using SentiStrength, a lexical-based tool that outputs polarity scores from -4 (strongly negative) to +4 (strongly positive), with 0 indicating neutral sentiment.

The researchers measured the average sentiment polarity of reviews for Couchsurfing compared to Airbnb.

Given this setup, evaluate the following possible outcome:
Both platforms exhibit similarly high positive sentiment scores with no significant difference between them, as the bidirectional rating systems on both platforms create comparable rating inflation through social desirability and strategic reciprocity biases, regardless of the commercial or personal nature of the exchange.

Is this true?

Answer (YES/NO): NO